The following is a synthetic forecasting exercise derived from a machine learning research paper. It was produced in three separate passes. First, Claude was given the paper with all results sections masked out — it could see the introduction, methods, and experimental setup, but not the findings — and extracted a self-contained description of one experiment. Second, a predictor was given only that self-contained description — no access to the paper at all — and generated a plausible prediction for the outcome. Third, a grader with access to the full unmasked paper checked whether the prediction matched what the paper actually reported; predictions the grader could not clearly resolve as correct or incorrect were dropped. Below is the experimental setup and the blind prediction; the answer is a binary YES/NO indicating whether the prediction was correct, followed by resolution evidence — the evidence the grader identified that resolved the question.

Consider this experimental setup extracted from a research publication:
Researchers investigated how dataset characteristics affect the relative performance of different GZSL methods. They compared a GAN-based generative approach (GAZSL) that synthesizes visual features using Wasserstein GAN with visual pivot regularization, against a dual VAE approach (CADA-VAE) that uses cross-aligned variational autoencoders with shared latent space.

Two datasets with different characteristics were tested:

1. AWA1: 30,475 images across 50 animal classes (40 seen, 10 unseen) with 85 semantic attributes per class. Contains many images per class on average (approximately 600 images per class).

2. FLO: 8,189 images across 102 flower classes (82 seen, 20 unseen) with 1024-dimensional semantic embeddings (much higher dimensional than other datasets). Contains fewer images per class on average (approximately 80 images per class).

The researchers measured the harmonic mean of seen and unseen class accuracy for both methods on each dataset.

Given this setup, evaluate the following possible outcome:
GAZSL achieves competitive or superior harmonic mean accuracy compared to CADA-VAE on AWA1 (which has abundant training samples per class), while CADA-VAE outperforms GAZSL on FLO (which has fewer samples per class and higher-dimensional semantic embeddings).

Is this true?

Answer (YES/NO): NO